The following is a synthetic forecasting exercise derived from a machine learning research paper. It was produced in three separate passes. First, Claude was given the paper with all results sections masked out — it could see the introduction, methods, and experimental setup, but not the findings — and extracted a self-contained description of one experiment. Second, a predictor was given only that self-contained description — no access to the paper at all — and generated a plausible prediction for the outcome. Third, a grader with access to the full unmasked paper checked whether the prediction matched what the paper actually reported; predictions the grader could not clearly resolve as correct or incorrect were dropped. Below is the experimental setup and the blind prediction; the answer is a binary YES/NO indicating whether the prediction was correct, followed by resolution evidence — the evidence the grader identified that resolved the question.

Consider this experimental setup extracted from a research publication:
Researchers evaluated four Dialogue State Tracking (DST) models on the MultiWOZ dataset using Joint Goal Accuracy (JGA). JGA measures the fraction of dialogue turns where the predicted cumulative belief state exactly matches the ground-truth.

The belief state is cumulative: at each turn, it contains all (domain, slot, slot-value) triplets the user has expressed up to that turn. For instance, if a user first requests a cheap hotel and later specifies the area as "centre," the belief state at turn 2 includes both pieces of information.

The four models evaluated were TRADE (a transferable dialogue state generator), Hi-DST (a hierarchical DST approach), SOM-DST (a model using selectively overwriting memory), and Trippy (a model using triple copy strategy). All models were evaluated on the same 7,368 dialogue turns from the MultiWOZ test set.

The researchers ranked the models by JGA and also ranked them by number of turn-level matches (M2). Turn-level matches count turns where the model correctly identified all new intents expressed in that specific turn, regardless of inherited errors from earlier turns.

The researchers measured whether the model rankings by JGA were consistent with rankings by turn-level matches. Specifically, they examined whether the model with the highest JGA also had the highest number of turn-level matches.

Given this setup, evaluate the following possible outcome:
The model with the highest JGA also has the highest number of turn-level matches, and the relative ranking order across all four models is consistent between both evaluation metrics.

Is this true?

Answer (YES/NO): NO